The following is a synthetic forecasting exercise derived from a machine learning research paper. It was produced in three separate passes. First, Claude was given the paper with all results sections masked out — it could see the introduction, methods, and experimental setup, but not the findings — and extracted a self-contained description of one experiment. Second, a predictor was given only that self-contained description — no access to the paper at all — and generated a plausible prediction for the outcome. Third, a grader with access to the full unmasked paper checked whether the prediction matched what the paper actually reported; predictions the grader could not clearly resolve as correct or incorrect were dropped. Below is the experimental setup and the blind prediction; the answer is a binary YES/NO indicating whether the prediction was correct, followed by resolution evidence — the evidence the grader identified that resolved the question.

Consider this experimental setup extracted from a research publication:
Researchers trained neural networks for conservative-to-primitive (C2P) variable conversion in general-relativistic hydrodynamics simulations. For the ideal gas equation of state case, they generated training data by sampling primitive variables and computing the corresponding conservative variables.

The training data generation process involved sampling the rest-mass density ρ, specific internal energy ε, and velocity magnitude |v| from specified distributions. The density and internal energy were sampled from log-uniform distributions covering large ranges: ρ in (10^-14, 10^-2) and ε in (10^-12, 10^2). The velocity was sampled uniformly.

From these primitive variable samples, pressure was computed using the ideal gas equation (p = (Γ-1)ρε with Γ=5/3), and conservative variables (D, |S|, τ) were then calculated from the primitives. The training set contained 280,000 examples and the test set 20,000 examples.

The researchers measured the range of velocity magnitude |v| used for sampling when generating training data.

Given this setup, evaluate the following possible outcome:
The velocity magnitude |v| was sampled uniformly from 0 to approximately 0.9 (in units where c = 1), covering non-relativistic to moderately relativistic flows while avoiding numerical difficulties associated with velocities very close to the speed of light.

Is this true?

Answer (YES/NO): NO